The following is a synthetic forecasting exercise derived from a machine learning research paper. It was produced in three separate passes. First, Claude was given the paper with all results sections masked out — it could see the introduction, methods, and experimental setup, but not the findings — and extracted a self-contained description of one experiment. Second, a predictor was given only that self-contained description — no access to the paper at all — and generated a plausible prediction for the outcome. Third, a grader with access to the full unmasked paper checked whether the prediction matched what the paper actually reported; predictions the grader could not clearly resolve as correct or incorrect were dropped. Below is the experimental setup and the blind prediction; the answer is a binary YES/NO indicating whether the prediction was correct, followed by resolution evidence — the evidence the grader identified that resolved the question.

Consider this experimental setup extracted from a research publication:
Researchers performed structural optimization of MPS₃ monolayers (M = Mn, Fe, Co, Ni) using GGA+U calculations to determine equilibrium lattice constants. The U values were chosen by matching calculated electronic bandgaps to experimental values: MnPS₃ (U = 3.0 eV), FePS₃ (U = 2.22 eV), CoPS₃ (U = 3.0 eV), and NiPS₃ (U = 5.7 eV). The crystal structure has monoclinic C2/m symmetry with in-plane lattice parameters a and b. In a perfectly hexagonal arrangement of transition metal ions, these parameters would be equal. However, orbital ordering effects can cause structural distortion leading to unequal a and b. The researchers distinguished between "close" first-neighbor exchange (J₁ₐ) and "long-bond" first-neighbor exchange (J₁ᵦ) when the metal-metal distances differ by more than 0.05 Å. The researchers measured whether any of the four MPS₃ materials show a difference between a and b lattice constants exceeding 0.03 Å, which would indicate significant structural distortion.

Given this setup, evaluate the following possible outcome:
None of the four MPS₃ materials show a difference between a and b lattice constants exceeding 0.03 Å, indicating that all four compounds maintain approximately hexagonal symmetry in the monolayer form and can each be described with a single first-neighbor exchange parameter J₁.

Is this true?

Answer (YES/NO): NO